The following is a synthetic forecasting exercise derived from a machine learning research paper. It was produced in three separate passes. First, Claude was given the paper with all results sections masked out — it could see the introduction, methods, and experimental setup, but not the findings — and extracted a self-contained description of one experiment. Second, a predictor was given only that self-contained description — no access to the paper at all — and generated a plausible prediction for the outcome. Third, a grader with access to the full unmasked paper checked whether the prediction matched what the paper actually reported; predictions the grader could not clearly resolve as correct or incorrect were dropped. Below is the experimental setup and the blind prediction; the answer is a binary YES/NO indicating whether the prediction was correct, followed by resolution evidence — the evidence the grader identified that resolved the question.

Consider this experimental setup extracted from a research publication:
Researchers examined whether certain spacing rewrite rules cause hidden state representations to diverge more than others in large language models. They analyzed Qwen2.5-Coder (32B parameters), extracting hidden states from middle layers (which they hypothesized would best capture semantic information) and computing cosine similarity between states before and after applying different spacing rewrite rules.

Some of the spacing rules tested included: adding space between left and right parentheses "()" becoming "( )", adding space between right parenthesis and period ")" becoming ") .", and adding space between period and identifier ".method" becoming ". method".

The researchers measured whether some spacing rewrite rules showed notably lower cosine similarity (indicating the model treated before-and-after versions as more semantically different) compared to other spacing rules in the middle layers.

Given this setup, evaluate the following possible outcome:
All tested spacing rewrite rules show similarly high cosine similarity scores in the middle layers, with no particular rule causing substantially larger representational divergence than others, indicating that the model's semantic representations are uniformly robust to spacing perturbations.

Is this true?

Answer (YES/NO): NO